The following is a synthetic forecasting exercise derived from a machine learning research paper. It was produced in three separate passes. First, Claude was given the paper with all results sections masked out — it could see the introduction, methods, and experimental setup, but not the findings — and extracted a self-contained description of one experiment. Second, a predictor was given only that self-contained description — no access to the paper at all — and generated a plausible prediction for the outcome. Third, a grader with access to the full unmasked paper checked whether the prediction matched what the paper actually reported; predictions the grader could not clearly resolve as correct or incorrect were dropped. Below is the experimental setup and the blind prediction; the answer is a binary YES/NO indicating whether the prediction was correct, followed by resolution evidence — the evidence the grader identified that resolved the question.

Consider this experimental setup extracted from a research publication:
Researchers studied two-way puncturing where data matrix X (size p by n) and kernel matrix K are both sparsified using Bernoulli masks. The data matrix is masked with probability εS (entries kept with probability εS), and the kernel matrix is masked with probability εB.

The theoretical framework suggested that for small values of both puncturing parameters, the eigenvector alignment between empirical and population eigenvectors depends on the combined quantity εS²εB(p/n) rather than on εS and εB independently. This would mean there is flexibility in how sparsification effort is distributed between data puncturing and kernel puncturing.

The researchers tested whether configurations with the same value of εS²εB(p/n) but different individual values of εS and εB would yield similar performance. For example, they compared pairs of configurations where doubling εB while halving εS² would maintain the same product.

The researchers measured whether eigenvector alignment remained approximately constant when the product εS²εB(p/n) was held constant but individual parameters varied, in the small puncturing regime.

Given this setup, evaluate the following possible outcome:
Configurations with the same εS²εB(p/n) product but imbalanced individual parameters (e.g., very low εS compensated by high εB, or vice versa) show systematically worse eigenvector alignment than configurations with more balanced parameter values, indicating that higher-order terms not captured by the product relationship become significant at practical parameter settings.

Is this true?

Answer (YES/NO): NO